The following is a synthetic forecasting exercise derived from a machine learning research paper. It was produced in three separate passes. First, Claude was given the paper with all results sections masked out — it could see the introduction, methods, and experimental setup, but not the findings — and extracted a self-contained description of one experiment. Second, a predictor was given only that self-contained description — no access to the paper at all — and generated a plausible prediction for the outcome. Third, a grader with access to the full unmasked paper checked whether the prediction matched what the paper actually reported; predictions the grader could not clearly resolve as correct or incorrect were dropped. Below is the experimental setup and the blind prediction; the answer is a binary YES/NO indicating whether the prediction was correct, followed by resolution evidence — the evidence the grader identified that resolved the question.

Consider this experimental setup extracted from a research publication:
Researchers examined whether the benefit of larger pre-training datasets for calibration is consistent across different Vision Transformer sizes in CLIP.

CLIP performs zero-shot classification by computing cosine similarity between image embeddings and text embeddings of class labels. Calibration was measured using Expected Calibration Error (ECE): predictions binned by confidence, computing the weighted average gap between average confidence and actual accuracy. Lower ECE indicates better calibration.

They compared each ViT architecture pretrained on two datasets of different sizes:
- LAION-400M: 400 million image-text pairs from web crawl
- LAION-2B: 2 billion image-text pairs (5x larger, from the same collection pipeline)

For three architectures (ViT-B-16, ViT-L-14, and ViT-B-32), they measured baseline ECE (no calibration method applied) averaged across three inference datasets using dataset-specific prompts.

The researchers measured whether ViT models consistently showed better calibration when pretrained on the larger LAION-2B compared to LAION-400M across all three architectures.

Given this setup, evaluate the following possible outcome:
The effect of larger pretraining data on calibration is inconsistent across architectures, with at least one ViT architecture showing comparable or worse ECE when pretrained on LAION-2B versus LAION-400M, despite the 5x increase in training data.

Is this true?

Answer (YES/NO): NO